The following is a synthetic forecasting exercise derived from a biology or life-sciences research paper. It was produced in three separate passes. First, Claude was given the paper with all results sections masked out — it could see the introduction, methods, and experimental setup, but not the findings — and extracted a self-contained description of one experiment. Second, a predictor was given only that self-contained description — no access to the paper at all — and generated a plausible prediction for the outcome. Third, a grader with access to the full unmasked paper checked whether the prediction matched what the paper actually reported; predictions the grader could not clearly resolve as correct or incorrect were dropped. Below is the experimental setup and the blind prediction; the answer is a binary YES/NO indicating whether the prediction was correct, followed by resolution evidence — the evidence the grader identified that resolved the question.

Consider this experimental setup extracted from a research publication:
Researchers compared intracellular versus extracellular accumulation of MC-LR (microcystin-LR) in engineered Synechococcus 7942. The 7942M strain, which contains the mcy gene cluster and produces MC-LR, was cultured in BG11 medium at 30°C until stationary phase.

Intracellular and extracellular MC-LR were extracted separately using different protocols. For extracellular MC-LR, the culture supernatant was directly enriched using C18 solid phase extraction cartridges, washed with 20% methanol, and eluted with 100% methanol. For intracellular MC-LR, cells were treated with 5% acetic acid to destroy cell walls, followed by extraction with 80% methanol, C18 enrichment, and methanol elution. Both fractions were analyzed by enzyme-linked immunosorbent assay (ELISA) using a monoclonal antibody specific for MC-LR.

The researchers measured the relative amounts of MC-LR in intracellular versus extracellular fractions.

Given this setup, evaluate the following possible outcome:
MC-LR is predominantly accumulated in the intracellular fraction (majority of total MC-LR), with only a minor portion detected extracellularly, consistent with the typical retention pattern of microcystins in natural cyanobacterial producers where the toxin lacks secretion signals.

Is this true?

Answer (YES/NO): NO